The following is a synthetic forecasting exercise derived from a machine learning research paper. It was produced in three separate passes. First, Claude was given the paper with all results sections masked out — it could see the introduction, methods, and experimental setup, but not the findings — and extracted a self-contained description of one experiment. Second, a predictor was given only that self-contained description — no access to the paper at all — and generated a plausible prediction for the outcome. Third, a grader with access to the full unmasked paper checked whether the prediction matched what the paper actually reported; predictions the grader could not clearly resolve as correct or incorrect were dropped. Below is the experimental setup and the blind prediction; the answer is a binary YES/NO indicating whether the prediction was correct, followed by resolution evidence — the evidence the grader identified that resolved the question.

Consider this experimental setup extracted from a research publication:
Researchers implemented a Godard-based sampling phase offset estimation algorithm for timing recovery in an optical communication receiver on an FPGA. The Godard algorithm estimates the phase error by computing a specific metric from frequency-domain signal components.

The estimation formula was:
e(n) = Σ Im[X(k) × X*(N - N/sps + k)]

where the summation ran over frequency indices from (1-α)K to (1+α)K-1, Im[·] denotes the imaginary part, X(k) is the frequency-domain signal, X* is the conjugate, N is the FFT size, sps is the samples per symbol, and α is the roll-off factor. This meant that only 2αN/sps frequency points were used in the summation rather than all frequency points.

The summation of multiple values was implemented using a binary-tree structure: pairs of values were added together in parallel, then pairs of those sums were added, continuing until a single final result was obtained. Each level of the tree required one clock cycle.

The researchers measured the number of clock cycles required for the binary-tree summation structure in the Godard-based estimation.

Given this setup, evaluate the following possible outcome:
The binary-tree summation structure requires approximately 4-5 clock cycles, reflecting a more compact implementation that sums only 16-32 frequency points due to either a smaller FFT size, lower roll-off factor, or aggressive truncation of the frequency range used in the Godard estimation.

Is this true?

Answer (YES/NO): NO